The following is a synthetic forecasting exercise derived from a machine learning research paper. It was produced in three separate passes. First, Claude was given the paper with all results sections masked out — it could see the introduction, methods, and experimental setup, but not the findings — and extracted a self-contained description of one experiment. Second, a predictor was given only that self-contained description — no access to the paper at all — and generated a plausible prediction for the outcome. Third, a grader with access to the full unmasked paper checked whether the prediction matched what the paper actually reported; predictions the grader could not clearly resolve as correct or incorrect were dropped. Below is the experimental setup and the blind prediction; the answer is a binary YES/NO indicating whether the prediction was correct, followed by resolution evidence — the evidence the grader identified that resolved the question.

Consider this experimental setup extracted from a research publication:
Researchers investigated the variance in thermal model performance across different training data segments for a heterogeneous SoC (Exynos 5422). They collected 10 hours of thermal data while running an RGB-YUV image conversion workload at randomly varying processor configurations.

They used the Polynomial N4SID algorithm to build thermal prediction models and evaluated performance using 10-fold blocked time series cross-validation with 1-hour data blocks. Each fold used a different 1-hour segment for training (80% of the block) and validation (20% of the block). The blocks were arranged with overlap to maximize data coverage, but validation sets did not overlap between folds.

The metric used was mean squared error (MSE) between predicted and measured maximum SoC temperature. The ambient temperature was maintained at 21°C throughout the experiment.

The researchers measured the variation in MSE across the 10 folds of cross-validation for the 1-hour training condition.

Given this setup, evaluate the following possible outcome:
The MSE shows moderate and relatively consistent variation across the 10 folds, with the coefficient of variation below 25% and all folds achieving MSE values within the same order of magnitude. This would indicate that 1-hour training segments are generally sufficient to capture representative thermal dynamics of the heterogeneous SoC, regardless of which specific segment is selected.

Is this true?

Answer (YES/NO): YES